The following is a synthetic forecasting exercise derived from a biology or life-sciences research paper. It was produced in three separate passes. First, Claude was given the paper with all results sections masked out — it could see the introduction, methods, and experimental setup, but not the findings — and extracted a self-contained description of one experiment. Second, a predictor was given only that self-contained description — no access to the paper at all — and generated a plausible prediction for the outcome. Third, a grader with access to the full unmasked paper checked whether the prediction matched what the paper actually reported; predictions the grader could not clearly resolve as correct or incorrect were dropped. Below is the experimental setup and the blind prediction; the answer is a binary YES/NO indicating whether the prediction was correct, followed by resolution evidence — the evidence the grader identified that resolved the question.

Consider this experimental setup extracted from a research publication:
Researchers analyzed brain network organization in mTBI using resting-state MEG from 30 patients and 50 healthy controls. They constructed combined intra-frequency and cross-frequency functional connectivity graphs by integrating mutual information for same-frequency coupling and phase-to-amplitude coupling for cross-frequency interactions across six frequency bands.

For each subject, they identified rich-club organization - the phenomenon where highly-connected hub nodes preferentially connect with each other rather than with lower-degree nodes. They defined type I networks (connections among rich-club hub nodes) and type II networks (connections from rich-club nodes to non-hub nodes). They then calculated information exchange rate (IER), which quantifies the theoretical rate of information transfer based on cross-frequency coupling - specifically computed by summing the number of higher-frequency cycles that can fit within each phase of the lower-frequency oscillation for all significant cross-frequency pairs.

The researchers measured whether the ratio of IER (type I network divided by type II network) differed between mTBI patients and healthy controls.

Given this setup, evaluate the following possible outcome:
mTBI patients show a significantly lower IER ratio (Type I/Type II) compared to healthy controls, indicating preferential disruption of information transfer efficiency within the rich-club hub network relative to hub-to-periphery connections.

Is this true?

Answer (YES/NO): NO